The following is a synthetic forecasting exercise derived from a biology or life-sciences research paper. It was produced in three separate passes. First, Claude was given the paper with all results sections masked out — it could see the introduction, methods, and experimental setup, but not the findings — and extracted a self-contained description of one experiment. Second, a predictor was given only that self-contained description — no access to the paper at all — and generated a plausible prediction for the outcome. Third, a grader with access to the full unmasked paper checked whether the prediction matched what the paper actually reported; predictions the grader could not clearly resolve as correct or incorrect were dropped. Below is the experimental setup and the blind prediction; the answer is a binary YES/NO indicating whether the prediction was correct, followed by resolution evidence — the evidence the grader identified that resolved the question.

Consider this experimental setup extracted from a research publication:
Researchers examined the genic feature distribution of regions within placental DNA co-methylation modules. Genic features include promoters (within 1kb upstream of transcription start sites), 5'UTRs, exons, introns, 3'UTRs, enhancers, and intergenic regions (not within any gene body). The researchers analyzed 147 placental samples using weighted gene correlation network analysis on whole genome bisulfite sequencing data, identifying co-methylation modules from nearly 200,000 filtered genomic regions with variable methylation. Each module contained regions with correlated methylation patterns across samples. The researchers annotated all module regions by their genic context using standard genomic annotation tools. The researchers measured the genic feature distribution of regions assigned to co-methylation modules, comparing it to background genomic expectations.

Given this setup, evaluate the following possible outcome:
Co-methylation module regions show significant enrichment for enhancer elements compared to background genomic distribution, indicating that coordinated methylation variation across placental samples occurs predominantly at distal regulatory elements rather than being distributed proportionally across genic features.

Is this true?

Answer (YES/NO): NO